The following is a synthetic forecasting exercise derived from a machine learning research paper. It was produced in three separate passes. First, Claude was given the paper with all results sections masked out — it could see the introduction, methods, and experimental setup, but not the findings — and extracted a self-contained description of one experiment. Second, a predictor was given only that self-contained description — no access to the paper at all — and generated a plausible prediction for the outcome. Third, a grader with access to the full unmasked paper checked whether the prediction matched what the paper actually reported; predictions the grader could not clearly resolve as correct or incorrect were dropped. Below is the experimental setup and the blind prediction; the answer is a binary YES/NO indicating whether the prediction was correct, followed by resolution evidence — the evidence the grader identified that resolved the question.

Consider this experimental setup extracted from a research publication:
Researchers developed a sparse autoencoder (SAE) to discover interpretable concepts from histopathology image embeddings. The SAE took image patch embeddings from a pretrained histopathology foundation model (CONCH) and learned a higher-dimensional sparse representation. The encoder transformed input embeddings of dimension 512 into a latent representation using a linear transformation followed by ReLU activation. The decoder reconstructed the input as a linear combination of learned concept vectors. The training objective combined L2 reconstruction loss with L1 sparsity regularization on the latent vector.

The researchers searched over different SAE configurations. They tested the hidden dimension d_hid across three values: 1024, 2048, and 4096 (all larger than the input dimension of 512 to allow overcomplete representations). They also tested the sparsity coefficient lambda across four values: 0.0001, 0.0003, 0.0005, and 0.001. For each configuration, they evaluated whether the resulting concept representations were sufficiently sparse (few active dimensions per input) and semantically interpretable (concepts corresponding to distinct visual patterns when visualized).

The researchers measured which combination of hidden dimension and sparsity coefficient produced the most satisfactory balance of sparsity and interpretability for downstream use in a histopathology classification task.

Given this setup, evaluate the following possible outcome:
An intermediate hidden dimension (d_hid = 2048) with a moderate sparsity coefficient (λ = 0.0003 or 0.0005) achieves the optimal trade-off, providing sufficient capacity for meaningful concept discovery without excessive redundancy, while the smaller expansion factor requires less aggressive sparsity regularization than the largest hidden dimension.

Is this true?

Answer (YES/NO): YES